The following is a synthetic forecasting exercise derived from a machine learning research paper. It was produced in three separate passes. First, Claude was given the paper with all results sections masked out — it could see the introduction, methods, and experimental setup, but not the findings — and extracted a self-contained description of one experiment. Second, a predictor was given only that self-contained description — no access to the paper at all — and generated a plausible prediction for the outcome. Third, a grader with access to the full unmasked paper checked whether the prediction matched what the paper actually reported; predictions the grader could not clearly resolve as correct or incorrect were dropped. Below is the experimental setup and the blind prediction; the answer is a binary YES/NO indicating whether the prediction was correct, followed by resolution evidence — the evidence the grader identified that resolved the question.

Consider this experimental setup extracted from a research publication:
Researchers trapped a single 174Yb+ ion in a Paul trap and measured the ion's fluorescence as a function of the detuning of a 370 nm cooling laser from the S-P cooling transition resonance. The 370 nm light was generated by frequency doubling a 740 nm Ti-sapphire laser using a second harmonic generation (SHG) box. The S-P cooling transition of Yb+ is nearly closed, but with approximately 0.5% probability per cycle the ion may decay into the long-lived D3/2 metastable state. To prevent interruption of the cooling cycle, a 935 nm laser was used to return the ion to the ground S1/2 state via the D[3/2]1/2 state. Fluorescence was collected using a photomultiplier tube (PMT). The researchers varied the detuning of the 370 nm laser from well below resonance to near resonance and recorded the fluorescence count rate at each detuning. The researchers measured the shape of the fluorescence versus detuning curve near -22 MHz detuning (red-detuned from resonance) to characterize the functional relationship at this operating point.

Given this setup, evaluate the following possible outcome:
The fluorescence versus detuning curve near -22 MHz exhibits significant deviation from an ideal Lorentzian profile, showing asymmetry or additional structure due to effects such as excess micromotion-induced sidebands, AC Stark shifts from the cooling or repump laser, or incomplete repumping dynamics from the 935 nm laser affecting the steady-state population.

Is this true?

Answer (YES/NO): NO